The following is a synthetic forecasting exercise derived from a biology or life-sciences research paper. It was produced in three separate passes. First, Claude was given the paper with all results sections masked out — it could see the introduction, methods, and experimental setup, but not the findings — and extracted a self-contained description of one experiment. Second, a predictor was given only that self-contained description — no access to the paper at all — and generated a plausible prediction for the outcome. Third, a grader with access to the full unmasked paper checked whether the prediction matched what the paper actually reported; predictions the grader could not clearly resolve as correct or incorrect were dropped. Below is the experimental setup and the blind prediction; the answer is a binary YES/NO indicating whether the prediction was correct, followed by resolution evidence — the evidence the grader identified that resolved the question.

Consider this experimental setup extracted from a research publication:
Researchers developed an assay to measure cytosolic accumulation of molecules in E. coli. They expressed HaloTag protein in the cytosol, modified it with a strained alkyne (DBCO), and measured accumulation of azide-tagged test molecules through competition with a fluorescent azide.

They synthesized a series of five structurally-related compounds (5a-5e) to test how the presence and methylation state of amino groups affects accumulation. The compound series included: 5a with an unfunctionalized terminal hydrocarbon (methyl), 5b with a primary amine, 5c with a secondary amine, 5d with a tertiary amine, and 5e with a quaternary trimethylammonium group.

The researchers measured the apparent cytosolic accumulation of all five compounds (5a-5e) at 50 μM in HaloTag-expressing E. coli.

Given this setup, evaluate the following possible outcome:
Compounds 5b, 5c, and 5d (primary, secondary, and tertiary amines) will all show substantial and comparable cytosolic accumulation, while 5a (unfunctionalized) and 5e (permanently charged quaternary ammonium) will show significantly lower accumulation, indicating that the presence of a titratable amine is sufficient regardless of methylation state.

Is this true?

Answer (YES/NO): NO